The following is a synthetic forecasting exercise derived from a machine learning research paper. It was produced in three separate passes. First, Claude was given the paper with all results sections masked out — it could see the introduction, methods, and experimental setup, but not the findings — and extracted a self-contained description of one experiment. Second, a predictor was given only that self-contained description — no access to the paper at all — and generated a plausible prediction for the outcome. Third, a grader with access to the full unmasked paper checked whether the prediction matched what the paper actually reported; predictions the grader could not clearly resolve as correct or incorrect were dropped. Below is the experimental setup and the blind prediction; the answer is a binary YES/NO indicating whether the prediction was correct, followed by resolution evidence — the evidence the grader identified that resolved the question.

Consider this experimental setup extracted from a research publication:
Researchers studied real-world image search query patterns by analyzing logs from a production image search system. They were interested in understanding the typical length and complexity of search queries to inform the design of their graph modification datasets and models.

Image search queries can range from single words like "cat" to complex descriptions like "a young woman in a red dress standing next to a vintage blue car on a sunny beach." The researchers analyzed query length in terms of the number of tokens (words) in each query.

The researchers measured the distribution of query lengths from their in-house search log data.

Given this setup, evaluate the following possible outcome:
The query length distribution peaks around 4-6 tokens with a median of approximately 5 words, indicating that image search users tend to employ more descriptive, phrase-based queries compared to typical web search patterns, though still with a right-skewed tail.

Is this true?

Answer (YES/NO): NO